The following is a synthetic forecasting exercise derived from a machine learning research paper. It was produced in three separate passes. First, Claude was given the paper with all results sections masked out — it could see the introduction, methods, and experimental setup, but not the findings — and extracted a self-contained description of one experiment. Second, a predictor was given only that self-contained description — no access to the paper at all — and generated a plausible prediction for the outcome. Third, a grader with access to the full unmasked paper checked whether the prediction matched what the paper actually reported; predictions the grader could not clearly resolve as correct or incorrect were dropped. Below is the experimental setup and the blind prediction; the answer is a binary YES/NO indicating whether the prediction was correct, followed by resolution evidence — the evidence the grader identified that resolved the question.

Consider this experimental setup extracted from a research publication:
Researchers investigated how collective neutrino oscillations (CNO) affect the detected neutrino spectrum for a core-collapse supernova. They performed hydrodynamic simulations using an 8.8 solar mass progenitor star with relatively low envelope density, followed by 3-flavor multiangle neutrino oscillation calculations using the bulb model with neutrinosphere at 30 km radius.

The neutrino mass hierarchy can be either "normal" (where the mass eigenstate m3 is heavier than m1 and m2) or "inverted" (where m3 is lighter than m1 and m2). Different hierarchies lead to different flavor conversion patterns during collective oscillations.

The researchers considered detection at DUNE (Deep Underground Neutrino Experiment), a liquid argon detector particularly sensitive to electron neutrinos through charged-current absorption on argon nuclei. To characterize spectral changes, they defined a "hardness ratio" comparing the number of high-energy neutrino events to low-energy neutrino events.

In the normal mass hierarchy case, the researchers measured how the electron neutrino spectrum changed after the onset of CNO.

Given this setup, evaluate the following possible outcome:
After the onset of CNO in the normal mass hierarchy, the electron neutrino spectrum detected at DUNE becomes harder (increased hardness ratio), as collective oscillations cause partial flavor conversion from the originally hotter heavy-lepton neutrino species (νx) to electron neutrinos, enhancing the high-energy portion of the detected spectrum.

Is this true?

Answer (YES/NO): NO